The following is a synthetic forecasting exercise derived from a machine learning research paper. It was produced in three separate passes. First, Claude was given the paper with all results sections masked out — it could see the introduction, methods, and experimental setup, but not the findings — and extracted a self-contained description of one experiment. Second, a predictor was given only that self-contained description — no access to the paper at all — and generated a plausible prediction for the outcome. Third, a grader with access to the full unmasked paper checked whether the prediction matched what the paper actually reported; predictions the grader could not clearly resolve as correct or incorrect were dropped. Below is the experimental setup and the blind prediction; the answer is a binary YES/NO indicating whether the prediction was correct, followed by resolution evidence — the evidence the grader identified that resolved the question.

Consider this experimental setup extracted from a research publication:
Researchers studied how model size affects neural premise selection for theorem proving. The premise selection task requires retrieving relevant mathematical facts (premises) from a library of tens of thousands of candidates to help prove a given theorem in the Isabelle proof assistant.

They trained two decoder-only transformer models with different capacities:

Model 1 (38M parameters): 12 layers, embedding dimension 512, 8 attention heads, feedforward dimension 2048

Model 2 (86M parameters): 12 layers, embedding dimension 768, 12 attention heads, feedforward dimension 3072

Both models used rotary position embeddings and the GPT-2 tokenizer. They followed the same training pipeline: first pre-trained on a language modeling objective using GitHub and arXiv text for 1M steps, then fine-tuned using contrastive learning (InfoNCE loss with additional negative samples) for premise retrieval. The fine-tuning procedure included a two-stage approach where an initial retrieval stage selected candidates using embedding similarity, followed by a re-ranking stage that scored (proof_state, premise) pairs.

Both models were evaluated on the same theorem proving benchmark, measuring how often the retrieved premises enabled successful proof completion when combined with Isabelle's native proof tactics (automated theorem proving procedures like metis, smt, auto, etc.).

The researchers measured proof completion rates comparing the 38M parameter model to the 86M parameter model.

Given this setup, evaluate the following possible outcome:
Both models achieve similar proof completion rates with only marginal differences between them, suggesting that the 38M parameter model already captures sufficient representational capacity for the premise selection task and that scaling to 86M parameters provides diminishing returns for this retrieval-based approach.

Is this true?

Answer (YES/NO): NO